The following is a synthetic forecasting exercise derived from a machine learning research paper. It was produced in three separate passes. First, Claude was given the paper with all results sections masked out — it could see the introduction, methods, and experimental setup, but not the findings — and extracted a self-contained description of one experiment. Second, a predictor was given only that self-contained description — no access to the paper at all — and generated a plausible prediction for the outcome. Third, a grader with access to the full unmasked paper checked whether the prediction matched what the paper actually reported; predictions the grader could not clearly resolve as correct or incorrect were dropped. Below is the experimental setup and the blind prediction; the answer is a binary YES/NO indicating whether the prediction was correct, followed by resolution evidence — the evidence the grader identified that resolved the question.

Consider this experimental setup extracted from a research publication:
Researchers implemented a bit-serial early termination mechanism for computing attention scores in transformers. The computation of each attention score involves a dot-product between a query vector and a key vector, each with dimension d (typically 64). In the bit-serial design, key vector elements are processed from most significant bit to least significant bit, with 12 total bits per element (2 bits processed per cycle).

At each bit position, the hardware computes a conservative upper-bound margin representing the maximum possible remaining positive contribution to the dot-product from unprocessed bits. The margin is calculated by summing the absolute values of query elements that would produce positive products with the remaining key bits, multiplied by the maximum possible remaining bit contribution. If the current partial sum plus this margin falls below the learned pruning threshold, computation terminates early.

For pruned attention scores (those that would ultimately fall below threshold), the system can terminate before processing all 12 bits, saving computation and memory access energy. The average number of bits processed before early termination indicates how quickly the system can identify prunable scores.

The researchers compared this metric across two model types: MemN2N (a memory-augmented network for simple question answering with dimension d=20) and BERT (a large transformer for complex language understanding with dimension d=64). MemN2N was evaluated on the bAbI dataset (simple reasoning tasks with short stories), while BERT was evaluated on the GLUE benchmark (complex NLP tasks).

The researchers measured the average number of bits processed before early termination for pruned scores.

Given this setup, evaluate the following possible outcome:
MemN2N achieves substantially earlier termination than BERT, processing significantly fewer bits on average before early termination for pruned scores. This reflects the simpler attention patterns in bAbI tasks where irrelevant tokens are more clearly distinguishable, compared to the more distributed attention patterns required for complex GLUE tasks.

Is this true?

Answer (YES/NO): YES